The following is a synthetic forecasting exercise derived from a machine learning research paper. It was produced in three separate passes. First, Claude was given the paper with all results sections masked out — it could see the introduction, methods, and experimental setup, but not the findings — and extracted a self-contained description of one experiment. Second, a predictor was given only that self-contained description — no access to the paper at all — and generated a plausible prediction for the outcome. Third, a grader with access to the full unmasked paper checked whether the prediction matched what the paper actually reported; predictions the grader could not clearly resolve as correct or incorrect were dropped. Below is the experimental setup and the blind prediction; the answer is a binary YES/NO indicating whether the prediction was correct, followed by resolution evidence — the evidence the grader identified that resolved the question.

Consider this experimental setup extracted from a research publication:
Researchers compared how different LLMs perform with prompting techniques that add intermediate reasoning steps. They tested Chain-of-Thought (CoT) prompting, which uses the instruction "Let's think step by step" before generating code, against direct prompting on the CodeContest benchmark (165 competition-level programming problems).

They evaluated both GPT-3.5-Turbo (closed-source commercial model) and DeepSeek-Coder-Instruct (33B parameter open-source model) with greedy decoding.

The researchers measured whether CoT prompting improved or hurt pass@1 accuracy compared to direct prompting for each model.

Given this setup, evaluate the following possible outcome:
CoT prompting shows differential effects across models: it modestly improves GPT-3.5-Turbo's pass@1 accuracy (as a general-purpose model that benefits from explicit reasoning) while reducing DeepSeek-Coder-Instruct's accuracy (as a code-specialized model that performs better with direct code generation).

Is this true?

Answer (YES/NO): NO